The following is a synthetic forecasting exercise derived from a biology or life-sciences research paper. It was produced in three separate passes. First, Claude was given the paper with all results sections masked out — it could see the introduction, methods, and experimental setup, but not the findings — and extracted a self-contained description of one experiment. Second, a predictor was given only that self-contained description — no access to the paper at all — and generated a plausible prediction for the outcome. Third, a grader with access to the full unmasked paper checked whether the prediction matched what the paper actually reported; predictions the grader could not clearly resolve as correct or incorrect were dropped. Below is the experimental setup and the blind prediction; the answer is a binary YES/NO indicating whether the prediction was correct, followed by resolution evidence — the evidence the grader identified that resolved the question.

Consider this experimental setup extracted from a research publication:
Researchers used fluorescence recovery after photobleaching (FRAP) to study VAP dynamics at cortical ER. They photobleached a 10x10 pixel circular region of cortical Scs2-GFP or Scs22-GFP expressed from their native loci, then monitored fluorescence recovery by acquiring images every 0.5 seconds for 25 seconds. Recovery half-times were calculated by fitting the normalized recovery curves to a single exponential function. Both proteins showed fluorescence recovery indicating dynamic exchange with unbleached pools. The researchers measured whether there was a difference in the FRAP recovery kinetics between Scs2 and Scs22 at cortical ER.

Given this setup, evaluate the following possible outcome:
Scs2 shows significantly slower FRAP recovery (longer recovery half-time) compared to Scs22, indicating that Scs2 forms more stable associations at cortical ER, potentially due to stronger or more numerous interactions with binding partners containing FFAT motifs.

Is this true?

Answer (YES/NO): NO